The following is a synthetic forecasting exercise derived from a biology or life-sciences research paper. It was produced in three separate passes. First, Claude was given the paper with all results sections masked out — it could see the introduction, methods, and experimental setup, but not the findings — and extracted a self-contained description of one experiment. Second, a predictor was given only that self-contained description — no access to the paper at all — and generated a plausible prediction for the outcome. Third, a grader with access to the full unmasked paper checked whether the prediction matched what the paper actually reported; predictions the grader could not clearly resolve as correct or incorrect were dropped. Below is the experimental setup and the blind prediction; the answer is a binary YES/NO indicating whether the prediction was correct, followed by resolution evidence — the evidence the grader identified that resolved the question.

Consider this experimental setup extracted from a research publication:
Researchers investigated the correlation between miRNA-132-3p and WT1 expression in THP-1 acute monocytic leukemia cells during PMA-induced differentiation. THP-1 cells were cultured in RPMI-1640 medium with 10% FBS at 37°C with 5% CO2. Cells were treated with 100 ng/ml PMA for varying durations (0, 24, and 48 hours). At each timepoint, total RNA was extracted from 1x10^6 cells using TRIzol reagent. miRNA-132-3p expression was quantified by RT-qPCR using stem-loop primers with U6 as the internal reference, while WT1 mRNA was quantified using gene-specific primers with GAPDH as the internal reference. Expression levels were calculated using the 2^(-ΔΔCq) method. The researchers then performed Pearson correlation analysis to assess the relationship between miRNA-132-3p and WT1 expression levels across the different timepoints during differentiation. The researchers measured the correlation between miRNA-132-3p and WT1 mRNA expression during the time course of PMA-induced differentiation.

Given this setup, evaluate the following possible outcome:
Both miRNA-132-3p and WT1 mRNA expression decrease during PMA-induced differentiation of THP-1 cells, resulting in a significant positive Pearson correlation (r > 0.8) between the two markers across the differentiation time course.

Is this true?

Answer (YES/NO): NO